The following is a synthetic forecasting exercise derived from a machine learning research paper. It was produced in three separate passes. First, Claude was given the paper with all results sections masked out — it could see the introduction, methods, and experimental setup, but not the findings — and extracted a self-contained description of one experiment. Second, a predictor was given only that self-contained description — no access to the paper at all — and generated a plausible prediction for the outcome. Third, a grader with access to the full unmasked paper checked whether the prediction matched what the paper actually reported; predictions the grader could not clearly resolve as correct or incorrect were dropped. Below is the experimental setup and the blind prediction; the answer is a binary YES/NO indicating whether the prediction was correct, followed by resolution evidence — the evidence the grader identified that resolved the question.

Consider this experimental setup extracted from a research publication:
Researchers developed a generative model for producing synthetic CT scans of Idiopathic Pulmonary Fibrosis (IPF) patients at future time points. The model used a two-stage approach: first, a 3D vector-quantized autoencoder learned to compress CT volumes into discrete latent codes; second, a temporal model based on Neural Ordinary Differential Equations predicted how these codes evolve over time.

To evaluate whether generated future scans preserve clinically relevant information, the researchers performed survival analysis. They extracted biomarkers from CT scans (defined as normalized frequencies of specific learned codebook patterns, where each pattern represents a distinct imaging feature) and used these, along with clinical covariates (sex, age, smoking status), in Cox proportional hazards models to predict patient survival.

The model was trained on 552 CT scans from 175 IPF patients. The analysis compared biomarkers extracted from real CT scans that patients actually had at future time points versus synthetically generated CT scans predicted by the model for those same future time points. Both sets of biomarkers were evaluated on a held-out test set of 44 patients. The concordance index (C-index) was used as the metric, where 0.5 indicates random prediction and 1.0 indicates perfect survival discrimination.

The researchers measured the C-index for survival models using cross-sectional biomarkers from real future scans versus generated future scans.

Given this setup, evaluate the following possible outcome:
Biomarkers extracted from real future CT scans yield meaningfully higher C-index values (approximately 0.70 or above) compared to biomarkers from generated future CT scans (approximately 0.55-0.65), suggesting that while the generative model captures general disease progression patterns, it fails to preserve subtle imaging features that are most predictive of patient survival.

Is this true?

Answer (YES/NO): NO